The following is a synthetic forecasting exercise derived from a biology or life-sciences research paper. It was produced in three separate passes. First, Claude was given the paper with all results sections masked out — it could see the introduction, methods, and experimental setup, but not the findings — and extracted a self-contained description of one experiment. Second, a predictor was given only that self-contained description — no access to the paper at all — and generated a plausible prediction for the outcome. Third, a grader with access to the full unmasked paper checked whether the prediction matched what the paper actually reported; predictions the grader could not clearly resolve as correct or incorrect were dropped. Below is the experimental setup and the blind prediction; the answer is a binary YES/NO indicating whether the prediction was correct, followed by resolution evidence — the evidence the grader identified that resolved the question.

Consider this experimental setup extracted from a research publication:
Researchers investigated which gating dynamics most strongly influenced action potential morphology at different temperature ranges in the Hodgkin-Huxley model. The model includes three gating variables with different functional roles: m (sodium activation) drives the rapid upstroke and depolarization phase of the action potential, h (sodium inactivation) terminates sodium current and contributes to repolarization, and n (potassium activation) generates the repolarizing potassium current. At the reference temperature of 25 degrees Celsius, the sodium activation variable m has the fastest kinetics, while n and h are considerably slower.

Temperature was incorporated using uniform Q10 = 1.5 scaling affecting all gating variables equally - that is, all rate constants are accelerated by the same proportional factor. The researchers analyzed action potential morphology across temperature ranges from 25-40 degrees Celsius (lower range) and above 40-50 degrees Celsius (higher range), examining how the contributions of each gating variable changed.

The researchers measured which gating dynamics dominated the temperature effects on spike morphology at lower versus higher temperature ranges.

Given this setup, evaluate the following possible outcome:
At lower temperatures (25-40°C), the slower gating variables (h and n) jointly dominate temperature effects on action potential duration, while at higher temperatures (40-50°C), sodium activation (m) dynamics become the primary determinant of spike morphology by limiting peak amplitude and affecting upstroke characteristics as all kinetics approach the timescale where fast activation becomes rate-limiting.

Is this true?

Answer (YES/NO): NO